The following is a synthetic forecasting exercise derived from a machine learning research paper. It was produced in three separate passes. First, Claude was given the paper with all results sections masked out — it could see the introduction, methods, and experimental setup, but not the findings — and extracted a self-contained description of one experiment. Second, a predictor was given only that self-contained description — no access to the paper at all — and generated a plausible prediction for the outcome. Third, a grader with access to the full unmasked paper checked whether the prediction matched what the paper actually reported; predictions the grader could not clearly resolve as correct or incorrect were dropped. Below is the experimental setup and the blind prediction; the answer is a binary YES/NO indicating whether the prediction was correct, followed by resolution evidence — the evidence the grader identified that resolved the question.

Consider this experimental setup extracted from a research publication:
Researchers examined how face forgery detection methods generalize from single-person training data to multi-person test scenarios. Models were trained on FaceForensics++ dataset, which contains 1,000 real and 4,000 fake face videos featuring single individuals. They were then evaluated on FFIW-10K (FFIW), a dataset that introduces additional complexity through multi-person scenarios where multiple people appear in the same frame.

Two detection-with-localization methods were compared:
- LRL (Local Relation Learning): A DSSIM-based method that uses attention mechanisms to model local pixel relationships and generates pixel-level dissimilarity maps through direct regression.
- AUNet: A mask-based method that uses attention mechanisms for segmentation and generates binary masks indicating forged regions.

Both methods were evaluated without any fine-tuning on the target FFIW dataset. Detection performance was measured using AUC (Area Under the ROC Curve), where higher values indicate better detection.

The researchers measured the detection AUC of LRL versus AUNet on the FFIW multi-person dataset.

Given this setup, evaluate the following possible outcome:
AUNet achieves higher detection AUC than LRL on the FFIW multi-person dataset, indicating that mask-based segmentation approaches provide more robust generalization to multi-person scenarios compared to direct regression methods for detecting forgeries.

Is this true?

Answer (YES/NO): NO